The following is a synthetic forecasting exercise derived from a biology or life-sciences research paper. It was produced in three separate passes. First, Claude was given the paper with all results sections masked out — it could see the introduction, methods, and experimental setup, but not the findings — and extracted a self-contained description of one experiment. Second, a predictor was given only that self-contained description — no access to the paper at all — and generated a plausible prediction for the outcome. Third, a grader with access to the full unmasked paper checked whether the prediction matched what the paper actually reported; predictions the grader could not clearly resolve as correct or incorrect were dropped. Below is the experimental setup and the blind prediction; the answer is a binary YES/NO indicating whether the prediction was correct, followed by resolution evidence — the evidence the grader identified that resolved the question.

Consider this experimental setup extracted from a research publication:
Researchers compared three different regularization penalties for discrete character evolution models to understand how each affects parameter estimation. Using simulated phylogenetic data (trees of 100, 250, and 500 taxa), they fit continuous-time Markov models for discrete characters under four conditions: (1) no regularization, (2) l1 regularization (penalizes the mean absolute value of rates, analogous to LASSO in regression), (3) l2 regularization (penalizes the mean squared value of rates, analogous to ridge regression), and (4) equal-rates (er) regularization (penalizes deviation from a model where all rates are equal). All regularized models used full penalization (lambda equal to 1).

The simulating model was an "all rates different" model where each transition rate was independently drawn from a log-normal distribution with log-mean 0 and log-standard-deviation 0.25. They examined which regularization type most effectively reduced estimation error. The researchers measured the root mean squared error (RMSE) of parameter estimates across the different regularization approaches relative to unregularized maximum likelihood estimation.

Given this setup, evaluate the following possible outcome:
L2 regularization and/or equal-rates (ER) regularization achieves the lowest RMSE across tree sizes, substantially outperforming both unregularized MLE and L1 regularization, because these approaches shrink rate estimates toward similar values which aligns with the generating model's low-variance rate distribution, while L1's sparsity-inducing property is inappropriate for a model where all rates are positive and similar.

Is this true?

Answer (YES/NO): NO